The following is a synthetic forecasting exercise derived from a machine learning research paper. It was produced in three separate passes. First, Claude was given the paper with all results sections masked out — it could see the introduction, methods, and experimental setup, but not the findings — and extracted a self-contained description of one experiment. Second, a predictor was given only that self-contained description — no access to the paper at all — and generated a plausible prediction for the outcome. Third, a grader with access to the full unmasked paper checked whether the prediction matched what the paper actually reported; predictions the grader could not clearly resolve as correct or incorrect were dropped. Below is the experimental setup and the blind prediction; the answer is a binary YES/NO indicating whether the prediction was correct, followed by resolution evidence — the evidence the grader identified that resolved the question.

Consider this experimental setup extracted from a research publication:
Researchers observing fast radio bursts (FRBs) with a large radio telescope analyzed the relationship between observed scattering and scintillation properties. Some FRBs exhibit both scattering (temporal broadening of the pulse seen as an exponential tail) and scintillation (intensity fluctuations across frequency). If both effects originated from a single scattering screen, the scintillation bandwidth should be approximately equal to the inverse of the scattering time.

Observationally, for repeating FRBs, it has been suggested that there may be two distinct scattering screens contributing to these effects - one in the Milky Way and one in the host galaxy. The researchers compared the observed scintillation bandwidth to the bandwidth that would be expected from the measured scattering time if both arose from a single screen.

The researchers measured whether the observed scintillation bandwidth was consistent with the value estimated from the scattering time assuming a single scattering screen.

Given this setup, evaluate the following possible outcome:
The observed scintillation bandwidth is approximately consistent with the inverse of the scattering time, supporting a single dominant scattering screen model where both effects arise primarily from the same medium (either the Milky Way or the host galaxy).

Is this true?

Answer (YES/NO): NO